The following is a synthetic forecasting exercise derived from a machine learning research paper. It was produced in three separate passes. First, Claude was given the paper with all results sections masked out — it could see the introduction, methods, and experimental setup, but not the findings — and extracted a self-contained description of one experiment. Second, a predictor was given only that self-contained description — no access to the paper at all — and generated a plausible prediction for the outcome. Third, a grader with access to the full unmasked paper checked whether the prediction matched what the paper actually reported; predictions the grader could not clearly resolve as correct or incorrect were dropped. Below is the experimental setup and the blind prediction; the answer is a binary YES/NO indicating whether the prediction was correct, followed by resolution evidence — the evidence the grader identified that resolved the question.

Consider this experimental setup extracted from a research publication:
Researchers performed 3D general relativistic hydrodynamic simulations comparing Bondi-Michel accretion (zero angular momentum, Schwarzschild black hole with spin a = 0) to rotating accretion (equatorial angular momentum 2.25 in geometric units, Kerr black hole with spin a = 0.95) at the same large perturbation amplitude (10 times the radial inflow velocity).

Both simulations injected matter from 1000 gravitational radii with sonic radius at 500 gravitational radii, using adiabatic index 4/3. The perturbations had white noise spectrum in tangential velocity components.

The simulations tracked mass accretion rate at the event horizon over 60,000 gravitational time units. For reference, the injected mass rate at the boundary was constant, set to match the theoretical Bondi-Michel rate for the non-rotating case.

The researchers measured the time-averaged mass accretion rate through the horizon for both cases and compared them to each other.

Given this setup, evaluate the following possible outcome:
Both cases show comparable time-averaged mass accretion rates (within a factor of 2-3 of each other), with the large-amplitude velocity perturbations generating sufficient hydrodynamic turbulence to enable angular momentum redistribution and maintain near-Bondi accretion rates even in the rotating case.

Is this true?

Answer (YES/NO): NO